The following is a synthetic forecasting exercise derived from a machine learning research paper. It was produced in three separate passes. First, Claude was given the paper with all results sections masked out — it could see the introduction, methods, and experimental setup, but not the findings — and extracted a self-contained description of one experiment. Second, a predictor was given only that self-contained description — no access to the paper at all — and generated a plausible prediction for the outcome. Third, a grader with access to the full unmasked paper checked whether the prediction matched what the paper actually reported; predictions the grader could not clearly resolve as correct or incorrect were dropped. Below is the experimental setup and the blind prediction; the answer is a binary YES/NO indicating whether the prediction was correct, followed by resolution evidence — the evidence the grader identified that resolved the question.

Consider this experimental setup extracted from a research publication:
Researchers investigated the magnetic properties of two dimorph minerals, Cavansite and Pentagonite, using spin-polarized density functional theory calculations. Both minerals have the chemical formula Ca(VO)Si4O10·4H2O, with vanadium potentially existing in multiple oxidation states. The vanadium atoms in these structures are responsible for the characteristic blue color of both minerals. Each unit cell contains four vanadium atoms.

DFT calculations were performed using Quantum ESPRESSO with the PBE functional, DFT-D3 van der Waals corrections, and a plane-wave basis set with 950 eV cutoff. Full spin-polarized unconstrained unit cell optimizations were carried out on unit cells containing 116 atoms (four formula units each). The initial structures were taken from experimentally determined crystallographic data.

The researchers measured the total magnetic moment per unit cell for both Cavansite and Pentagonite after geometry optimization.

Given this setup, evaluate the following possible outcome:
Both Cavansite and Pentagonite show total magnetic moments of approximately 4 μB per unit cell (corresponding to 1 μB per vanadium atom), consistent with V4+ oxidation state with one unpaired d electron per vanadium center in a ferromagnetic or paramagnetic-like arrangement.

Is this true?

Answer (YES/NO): NO